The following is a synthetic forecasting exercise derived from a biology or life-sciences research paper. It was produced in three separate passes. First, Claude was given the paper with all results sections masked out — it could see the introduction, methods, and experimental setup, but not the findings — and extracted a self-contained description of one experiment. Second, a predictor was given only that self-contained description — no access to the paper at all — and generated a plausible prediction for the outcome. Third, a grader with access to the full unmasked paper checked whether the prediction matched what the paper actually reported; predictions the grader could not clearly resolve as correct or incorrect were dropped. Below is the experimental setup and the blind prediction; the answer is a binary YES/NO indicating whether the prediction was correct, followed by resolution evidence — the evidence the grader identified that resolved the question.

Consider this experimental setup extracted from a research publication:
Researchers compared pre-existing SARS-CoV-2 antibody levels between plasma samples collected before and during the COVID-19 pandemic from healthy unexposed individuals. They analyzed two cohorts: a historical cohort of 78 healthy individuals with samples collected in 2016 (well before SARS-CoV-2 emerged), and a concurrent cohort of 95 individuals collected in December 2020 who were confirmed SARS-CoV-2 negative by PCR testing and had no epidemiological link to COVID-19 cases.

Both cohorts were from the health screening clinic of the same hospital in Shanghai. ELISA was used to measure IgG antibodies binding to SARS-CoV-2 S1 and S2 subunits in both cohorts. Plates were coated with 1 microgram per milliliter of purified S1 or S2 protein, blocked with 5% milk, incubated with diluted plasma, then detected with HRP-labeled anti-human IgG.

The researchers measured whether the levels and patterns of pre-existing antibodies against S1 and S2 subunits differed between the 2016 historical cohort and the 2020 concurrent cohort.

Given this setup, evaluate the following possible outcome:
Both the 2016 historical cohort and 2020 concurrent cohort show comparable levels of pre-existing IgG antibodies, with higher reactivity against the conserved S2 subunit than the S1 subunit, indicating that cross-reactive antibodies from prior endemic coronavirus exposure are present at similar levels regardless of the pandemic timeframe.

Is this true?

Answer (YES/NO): NO